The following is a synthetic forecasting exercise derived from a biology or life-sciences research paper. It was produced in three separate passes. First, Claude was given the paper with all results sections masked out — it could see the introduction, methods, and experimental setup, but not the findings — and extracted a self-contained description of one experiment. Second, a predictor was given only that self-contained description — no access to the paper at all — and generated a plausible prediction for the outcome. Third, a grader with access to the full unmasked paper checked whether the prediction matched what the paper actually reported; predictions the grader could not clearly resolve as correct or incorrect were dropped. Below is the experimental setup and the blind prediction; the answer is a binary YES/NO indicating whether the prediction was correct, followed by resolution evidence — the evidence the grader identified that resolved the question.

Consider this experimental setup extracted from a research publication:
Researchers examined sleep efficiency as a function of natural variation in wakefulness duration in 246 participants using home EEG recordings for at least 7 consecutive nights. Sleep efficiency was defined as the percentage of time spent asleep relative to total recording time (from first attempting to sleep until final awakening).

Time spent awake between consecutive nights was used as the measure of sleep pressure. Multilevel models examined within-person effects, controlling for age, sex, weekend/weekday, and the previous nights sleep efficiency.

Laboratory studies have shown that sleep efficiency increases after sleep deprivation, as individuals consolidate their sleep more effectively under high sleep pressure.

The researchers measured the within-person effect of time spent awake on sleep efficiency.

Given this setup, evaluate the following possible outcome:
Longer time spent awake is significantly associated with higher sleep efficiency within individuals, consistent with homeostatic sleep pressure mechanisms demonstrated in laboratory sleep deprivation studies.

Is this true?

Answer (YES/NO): YES